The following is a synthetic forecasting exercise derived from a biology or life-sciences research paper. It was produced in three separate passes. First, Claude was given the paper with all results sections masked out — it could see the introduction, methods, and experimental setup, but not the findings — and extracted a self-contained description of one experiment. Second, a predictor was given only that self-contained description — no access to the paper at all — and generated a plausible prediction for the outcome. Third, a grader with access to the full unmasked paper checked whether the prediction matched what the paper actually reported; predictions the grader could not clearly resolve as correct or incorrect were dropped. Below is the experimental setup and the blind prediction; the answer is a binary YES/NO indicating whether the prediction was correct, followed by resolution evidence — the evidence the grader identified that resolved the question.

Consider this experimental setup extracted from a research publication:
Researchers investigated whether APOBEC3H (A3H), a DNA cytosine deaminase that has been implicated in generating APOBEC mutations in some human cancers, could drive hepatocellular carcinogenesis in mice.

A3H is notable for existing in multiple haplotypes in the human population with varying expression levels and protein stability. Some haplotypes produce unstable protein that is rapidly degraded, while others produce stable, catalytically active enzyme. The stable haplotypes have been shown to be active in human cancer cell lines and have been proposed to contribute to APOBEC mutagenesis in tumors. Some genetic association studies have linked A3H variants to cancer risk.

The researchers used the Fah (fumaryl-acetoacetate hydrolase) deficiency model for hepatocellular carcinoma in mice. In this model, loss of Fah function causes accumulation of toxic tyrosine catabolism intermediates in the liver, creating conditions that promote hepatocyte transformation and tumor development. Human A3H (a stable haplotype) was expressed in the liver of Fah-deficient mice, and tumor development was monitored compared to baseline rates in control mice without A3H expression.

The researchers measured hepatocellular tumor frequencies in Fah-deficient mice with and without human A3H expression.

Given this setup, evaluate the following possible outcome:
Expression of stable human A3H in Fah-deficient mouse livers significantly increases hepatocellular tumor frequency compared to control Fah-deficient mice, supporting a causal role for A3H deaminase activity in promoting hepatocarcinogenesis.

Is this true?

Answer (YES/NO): NO